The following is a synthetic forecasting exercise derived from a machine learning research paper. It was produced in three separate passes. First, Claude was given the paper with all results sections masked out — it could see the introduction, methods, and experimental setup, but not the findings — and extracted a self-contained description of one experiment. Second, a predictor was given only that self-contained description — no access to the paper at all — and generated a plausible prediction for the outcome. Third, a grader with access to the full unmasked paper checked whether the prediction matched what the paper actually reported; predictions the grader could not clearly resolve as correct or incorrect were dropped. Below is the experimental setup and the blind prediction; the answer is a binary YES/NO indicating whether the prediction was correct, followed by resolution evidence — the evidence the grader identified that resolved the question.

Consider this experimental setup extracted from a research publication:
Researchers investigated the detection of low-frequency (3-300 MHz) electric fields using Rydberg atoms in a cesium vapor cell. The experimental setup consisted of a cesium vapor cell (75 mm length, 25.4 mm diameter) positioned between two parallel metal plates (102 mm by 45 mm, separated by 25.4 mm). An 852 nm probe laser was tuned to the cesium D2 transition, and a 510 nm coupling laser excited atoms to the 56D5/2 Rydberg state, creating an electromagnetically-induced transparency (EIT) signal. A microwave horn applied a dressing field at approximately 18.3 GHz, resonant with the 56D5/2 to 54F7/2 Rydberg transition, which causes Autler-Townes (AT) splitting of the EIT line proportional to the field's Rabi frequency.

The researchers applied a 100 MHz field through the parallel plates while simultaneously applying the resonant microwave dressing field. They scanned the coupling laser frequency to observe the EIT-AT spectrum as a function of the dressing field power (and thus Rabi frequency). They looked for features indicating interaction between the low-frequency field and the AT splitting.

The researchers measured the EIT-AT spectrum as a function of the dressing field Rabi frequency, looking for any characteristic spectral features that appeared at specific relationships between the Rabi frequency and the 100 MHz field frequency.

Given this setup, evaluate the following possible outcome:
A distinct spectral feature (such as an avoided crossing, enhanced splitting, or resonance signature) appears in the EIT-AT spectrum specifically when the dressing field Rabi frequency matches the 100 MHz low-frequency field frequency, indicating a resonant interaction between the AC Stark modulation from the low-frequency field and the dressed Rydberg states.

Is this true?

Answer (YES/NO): YES